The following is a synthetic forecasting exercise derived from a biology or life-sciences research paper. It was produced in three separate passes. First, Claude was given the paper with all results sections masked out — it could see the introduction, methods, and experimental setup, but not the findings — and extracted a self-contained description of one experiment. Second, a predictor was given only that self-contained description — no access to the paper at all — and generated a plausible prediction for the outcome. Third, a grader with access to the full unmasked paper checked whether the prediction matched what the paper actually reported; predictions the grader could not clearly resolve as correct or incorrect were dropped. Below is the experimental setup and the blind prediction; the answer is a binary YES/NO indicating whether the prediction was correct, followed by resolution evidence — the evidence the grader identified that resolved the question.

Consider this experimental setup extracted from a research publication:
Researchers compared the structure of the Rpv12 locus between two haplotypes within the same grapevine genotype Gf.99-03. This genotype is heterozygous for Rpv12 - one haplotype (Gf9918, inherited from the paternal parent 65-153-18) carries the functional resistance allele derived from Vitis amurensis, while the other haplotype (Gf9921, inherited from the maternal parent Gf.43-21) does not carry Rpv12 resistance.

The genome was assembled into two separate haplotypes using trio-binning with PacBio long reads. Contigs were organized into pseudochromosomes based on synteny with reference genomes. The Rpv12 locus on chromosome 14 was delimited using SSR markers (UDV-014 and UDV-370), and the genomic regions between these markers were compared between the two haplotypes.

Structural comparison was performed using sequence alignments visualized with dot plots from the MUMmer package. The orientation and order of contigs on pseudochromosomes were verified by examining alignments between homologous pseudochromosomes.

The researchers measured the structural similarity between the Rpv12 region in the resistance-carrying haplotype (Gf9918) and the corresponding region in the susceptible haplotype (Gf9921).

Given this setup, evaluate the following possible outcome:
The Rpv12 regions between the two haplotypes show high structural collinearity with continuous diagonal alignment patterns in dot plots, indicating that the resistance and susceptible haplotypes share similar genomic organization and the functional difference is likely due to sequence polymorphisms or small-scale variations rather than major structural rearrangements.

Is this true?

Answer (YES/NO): NO